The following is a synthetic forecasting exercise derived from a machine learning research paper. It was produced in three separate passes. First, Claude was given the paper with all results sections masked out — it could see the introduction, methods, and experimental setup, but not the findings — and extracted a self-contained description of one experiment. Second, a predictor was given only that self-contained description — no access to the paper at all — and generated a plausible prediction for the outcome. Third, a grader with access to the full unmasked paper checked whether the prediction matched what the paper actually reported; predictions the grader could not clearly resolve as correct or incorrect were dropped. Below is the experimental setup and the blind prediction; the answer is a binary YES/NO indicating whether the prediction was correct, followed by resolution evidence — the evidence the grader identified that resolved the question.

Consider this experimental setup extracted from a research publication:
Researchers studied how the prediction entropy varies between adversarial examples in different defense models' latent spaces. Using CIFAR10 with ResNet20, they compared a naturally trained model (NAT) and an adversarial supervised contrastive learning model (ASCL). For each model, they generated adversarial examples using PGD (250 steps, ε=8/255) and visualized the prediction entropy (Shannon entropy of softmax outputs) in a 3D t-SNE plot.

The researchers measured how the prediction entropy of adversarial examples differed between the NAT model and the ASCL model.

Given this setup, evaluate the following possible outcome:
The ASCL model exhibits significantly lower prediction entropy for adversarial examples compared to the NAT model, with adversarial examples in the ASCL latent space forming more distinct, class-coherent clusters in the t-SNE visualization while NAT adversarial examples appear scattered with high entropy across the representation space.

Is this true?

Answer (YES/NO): NO